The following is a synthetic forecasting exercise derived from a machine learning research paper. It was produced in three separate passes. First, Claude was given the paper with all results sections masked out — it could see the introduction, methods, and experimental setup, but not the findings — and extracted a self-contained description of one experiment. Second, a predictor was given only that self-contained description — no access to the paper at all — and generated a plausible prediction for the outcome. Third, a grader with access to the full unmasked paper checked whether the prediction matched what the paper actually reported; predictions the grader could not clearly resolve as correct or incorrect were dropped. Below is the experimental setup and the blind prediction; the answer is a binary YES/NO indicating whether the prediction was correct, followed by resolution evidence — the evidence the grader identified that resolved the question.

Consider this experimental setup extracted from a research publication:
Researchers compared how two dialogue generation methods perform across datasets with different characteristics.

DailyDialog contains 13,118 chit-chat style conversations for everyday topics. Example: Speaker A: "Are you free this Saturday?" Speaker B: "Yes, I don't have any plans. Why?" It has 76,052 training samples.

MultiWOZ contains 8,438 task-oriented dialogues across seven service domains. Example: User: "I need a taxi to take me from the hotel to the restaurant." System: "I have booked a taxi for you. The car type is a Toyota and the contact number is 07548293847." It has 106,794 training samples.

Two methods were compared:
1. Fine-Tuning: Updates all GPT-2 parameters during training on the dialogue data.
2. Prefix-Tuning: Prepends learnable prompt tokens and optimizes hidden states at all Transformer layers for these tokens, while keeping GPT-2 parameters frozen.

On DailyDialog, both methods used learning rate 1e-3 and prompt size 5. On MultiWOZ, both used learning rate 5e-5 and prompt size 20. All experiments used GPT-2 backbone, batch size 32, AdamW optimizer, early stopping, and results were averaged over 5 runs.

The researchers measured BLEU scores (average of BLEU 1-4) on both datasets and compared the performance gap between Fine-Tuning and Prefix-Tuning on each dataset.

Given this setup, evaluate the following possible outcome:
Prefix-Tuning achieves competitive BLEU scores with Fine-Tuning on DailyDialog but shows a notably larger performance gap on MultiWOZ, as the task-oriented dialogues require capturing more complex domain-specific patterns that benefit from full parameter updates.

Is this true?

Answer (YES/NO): NO